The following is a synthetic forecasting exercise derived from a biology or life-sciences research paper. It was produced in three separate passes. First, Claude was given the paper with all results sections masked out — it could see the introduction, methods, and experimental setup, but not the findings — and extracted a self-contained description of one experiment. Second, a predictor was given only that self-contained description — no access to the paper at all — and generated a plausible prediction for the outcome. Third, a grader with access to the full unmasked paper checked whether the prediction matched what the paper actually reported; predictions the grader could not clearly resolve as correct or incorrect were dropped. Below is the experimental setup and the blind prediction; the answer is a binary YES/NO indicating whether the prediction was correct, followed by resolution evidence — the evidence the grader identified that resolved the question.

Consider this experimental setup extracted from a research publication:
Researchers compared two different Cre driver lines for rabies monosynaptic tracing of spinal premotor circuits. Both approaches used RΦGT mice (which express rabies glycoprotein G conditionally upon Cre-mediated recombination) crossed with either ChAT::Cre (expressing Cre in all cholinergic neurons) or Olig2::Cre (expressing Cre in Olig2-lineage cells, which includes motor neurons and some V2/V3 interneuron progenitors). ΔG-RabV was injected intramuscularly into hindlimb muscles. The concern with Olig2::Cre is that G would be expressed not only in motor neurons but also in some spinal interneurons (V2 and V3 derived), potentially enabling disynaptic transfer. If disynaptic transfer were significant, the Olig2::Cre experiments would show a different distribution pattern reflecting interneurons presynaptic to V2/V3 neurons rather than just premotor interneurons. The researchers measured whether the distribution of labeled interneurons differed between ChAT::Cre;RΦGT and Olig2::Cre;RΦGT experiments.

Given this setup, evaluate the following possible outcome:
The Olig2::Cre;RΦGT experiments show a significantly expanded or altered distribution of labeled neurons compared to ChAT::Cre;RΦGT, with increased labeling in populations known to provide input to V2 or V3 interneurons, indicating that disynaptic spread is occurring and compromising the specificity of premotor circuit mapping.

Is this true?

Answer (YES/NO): NO